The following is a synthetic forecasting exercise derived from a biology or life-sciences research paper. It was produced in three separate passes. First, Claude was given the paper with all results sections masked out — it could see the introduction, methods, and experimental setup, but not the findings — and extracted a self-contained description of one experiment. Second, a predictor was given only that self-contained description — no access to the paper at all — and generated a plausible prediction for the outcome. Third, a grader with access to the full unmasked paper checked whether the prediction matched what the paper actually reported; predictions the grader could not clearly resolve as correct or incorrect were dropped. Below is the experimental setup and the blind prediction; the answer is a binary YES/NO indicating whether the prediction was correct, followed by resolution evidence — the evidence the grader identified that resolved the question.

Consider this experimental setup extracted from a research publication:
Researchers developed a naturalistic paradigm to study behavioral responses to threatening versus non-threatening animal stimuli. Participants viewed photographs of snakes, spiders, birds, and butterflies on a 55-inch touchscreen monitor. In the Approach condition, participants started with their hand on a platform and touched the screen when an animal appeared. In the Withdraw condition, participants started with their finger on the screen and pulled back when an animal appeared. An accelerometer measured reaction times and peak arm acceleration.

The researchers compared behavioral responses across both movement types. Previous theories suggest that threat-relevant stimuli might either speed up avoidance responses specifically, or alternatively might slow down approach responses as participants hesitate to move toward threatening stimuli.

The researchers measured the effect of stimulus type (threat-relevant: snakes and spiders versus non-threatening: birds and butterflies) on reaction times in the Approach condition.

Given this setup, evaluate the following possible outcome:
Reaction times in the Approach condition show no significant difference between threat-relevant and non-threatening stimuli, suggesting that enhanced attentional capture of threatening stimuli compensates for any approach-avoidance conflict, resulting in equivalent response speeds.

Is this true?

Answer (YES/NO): YES